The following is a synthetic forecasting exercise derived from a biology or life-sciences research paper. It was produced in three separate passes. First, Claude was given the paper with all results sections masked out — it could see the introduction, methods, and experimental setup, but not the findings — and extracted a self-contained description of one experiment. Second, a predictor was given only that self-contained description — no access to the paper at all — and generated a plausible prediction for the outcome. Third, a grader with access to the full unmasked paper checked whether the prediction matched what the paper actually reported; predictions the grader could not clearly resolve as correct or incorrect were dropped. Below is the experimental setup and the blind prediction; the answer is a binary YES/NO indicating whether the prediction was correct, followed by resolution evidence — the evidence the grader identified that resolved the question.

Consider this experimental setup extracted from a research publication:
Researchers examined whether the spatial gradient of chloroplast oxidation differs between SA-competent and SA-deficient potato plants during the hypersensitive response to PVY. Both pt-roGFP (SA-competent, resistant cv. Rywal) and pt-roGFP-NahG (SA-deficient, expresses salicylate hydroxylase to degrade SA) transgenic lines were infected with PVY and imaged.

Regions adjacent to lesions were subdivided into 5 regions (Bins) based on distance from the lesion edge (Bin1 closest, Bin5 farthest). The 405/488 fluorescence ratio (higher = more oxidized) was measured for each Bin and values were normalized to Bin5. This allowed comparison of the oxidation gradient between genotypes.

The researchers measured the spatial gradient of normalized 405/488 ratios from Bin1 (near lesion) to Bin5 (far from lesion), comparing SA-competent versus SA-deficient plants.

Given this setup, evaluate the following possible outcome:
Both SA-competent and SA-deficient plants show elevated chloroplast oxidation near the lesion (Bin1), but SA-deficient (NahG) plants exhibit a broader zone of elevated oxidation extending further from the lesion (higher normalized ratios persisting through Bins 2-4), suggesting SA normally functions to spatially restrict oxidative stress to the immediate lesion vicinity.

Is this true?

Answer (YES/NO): NO